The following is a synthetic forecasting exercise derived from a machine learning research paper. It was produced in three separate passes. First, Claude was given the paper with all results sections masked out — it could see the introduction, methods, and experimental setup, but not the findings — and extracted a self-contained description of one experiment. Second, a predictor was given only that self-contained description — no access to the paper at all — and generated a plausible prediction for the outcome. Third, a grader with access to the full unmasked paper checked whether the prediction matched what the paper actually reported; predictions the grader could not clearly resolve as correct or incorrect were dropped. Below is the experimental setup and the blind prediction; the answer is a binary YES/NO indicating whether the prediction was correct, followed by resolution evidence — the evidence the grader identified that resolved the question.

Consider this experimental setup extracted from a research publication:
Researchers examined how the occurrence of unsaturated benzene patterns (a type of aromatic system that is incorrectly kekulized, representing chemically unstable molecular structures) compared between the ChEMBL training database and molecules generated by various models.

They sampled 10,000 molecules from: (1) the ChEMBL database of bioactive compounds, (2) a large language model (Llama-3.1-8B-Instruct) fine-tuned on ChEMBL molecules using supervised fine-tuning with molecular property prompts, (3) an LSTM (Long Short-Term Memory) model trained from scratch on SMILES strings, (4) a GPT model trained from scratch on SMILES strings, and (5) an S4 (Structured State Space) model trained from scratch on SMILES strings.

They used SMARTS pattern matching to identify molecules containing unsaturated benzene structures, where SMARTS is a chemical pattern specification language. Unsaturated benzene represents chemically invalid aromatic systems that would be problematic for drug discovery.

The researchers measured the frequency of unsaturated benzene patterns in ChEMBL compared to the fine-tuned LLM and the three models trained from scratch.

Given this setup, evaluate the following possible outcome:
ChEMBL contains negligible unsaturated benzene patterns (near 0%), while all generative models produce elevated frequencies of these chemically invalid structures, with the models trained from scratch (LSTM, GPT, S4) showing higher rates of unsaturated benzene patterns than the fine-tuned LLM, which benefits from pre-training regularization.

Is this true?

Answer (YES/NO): NO